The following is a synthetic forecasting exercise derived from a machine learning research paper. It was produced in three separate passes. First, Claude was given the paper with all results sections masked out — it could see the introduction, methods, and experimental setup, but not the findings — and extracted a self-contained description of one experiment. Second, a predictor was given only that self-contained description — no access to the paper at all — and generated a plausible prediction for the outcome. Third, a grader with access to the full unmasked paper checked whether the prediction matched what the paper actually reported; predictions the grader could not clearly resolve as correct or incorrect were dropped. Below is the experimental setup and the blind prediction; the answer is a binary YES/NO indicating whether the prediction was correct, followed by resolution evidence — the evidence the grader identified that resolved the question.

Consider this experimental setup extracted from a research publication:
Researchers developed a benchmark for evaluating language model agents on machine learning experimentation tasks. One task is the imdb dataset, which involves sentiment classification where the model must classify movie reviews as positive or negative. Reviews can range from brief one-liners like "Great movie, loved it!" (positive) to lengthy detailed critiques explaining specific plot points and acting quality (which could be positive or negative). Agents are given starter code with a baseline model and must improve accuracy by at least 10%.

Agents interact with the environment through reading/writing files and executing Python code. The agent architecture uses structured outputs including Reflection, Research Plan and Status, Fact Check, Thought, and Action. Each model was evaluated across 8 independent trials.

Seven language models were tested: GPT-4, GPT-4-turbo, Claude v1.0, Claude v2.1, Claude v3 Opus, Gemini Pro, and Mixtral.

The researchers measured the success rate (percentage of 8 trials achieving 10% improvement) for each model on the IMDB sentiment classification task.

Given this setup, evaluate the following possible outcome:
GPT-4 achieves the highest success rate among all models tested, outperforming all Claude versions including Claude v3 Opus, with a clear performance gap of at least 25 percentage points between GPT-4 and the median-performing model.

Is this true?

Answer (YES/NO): NO